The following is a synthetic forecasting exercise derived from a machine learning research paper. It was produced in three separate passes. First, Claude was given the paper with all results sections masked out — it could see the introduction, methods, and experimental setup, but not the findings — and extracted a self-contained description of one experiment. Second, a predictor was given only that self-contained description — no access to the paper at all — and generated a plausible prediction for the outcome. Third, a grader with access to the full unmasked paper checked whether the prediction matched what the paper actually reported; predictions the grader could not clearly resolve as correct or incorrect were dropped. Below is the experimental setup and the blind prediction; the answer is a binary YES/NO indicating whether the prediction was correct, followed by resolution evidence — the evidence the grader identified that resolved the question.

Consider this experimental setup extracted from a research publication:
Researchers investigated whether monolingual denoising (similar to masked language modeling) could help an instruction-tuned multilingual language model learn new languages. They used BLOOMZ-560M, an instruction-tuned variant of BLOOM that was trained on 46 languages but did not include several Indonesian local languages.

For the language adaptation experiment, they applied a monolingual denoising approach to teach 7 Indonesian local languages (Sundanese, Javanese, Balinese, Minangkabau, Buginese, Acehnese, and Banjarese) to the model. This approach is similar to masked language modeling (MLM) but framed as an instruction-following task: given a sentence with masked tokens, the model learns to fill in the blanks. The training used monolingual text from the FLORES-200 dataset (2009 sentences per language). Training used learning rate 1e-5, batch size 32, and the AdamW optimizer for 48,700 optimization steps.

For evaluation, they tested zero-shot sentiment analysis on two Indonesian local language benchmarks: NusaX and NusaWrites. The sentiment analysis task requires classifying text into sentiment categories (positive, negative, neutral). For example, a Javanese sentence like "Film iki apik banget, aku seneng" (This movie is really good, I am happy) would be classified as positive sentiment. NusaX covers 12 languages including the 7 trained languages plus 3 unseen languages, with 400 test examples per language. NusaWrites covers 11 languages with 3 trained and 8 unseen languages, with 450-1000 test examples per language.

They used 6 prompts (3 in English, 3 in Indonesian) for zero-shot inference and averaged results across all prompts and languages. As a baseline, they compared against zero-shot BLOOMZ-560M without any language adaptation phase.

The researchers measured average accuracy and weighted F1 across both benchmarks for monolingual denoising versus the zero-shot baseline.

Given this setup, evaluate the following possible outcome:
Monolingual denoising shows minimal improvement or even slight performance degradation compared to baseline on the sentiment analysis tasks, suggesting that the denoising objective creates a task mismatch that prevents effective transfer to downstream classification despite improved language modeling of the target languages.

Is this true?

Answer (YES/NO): NO